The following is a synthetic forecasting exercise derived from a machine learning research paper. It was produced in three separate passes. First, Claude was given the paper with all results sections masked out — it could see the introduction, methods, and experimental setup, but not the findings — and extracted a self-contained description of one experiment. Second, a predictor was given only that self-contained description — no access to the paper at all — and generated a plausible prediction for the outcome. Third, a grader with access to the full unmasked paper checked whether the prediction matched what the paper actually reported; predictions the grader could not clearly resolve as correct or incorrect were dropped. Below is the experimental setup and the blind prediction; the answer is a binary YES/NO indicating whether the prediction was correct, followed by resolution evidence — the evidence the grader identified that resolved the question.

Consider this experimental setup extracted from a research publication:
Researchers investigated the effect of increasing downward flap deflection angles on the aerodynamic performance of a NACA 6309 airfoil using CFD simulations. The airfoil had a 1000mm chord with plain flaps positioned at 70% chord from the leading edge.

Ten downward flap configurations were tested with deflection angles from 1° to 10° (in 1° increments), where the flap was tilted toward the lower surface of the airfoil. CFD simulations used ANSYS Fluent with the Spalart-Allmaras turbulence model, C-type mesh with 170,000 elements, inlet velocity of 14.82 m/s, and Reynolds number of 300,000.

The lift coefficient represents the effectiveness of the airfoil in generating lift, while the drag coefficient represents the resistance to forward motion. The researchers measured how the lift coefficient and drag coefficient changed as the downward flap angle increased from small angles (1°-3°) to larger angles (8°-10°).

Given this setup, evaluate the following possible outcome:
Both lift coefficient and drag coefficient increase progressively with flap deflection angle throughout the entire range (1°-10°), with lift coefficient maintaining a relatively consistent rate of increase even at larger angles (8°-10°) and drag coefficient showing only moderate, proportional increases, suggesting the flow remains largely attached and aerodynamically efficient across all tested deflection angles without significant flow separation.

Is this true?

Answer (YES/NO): NO